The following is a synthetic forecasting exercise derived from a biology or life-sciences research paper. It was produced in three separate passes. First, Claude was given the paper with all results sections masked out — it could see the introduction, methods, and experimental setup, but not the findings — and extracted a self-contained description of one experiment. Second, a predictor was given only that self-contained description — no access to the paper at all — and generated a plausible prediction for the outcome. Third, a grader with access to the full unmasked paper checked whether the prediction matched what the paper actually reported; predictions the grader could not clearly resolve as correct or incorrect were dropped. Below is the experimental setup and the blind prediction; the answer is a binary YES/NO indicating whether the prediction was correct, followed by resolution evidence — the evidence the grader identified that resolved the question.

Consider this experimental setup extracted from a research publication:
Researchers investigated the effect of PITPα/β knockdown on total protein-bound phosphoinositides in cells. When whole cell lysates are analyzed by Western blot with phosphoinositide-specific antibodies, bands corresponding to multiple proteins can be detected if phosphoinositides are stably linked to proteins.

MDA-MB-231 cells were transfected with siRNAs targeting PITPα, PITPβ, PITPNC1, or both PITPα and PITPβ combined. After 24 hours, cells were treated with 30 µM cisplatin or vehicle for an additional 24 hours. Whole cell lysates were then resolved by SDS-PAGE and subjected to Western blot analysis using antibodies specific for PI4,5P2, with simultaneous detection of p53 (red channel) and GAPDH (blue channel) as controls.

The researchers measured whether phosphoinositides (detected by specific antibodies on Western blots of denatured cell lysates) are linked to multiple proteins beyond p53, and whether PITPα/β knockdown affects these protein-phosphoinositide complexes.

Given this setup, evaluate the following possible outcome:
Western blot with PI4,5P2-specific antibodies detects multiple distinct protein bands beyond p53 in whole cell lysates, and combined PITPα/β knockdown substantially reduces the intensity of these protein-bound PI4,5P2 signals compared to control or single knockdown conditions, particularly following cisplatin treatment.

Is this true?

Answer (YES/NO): YES